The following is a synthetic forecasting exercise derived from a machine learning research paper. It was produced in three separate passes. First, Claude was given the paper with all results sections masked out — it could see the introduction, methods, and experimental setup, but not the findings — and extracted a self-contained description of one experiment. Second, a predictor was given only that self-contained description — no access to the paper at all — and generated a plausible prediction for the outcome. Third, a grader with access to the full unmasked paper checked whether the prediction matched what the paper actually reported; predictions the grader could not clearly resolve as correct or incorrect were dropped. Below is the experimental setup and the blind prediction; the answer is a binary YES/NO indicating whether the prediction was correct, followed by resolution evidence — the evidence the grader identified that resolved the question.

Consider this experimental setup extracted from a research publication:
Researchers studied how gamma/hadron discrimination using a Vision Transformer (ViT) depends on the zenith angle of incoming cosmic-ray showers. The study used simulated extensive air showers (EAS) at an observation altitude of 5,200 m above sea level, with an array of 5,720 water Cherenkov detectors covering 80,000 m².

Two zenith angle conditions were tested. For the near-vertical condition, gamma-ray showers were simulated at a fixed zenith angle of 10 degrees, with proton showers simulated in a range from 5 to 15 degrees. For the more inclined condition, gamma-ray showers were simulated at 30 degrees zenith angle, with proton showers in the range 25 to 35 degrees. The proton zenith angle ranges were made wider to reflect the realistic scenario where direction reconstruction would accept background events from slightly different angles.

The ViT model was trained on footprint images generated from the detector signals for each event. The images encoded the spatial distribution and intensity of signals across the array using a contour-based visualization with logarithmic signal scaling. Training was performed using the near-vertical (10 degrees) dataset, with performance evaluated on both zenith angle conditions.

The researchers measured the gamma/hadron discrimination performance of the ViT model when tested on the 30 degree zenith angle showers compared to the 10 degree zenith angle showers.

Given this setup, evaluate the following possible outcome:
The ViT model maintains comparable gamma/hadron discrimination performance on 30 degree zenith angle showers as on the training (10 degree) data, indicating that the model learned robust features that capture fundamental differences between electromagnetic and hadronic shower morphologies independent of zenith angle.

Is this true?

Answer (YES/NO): YES